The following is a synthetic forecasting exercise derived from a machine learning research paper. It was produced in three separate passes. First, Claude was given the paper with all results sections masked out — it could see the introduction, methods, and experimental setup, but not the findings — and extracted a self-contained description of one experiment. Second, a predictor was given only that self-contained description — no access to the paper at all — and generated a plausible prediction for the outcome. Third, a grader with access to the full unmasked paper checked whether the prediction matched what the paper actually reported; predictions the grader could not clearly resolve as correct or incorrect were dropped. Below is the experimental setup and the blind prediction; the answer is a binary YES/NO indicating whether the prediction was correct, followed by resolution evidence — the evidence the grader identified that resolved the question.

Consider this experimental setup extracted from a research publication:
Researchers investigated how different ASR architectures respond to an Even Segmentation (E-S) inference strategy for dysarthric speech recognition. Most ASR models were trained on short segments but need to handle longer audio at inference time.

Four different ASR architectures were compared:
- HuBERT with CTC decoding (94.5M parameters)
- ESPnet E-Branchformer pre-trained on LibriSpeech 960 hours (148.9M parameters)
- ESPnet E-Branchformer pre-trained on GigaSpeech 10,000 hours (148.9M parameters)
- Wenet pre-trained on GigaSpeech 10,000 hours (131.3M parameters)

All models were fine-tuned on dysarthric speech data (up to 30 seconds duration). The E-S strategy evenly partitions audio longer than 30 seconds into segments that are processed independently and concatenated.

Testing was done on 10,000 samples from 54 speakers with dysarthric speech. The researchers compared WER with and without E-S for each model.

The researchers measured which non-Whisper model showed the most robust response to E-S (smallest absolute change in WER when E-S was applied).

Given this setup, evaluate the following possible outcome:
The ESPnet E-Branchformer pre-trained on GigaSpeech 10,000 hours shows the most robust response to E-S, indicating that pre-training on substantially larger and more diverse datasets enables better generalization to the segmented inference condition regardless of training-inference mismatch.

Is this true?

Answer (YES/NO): NO